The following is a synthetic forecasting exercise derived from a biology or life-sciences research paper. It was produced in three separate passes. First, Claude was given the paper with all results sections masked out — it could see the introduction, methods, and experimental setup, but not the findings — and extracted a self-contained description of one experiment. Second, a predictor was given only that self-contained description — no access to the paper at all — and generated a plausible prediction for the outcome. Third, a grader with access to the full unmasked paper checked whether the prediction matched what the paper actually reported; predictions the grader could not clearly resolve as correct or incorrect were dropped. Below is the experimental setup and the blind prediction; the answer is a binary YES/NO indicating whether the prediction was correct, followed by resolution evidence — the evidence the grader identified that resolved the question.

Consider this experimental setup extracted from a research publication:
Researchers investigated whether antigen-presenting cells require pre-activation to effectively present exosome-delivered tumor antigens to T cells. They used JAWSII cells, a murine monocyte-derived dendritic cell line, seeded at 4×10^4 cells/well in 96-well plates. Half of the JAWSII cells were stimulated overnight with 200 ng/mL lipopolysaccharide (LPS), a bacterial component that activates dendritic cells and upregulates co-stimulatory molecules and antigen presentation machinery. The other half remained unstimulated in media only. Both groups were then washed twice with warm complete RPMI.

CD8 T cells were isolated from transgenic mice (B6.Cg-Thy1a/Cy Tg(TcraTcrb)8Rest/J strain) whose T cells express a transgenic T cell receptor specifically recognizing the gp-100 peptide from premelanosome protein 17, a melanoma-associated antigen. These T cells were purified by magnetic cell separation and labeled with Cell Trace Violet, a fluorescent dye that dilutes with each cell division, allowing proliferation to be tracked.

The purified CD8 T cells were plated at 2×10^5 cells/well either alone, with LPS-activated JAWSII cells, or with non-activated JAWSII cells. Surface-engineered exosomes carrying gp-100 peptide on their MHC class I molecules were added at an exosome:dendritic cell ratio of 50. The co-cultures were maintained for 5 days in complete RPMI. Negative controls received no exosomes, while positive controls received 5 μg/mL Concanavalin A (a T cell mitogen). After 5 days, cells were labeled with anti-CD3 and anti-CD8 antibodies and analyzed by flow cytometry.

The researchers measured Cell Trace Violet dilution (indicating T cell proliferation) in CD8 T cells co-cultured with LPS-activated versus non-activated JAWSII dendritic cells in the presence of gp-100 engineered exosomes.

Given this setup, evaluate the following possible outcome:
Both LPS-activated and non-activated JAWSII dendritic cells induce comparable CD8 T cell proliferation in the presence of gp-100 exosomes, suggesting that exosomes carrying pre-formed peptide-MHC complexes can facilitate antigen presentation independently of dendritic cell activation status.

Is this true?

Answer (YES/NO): NO